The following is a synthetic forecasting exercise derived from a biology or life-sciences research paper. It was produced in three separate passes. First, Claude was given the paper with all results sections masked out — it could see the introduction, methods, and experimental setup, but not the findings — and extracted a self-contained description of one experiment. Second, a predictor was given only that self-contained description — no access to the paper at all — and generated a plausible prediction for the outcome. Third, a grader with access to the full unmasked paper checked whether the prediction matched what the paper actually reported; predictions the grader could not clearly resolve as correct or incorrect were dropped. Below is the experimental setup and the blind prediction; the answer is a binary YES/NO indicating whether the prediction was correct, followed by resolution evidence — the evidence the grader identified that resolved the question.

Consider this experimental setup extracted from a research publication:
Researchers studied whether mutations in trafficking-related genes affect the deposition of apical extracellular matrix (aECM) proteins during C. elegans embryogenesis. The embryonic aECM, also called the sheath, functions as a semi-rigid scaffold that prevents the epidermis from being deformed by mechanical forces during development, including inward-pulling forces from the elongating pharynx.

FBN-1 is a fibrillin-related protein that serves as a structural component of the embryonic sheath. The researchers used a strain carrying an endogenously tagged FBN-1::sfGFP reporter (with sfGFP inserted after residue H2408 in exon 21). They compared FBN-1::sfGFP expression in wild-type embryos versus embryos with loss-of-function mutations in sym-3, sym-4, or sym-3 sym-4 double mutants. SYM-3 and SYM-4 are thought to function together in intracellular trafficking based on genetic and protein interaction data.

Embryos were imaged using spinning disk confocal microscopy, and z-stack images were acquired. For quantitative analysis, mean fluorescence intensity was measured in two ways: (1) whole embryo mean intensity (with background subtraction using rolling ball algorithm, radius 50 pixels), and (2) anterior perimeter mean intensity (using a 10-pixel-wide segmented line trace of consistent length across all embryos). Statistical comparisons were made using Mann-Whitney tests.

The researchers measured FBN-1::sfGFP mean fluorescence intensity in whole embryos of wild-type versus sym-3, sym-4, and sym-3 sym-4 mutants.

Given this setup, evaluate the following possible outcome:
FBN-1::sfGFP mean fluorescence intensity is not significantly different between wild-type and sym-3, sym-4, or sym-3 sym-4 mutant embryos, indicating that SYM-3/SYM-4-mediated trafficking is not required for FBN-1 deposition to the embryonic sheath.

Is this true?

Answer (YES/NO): YES